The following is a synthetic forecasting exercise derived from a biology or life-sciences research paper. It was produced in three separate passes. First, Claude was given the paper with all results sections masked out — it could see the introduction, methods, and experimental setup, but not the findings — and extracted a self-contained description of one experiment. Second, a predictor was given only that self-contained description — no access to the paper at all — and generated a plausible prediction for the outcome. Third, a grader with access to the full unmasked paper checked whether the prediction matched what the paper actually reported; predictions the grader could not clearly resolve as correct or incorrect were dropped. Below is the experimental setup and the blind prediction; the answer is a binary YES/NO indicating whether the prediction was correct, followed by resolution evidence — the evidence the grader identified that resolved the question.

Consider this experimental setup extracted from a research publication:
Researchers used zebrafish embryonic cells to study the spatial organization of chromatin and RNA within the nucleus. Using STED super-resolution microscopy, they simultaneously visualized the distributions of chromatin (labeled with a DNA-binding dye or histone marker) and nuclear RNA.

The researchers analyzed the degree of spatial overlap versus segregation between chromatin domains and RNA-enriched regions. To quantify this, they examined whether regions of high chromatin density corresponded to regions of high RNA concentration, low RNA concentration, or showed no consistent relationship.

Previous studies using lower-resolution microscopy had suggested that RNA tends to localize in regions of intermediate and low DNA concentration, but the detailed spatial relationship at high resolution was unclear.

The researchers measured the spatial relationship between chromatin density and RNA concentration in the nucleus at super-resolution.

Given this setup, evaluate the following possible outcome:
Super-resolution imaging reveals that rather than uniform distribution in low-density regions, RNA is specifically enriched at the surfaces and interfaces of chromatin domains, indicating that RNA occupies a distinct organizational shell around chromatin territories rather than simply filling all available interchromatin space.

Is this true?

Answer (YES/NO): NO